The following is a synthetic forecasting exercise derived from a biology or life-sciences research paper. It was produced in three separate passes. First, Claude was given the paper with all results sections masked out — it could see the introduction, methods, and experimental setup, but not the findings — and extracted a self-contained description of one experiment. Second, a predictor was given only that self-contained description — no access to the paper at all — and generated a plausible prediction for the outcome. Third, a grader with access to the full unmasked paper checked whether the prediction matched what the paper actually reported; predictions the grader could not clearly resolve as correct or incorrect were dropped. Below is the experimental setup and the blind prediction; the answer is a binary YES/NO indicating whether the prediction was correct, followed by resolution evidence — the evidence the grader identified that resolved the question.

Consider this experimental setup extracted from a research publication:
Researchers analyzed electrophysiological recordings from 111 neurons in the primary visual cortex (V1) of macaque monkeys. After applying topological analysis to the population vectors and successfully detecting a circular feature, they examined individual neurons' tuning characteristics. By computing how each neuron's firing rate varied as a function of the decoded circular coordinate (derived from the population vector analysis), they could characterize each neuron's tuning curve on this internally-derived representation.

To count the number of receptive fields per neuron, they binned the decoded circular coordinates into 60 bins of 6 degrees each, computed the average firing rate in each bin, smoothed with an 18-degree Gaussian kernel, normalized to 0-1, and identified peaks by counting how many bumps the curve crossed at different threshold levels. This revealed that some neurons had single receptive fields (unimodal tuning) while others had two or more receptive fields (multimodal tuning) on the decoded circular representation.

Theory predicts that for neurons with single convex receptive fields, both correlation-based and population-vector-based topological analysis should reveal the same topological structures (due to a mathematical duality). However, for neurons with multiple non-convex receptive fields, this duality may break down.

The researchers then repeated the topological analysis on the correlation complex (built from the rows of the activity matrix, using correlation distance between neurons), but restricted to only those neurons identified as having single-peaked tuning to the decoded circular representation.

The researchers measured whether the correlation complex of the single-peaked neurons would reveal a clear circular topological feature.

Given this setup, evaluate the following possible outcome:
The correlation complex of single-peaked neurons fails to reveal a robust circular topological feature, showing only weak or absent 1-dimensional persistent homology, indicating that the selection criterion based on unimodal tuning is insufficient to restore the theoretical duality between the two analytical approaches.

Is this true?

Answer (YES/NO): NO